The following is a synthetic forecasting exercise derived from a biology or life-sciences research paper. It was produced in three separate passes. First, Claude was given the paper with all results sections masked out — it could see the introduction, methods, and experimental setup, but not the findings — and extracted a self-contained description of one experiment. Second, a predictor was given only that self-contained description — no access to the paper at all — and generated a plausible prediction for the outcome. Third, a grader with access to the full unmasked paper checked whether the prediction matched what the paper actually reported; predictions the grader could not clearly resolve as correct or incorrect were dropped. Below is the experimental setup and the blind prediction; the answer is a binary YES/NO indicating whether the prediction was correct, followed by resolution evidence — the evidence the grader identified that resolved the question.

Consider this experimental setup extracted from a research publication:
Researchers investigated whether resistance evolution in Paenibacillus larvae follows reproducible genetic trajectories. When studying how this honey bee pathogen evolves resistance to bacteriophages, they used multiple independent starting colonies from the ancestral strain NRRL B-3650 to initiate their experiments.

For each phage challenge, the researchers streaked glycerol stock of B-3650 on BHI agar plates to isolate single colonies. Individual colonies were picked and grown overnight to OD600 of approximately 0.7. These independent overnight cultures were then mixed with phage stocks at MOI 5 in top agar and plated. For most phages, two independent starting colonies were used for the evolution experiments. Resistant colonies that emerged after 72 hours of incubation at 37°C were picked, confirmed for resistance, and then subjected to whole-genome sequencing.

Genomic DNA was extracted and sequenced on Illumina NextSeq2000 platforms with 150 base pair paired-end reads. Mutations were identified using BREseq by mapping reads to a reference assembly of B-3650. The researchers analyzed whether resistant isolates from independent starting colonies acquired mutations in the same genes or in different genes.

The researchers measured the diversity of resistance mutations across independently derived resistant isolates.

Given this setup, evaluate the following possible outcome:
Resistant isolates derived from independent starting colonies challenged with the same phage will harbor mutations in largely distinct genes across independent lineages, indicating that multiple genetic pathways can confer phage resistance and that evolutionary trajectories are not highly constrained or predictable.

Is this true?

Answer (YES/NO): NO